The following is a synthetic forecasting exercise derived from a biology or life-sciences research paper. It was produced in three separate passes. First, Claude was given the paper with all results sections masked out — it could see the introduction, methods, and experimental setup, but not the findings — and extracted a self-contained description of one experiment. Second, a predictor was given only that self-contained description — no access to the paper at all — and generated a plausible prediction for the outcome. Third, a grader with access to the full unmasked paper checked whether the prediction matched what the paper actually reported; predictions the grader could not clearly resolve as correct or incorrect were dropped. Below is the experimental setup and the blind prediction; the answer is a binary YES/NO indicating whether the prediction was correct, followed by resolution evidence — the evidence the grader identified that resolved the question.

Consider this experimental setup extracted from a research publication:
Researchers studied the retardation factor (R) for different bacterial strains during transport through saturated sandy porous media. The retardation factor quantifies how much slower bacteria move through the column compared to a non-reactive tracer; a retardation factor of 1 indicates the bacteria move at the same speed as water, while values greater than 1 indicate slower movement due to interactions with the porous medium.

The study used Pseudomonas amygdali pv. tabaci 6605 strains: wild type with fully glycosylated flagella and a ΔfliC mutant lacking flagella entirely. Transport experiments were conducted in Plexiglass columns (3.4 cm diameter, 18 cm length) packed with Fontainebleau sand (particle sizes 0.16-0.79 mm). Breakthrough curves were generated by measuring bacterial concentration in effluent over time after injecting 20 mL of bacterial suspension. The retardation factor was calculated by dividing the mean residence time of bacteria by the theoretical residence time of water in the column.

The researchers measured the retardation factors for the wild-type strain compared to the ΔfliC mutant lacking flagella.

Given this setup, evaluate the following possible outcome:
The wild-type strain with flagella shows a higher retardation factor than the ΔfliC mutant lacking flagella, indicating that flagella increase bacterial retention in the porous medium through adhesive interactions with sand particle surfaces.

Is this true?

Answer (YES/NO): YES